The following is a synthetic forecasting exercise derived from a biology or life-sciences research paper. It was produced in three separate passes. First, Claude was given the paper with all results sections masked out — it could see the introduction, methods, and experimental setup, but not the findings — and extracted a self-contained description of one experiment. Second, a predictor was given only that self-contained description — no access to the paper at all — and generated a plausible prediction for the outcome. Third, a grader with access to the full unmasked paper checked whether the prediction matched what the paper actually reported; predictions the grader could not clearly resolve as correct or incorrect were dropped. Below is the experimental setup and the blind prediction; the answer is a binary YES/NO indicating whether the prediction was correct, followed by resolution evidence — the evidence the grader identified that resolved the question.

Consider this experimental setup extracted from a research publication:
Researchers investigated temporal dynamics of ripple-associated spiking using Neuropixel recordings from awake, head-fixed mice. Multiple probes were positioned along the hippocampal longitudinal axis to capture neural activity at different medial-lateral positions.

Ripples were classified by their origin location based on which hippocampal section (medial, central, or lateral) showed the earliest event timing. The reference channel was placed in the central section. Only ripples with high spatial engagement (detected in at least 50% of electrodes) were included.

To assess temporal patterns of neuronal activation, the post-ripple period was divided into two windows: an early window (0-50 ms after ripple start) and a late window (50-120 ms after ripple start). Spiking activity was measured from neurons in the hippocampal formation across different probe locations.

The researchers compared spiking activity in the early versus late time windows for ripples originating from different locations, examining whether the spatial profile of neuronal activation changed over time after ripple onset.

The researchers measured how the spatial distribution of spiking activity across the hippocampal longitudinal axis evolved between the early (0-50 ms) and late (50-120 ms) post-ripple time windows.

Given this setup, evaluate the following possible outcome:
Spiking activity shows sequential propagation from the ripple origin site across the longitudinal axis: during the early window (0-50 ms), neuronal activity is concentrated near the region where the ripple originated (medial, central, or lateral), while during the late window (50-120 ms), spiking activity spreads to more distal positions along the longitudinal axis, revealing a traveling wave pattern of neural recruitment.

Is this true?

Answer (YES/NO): NO